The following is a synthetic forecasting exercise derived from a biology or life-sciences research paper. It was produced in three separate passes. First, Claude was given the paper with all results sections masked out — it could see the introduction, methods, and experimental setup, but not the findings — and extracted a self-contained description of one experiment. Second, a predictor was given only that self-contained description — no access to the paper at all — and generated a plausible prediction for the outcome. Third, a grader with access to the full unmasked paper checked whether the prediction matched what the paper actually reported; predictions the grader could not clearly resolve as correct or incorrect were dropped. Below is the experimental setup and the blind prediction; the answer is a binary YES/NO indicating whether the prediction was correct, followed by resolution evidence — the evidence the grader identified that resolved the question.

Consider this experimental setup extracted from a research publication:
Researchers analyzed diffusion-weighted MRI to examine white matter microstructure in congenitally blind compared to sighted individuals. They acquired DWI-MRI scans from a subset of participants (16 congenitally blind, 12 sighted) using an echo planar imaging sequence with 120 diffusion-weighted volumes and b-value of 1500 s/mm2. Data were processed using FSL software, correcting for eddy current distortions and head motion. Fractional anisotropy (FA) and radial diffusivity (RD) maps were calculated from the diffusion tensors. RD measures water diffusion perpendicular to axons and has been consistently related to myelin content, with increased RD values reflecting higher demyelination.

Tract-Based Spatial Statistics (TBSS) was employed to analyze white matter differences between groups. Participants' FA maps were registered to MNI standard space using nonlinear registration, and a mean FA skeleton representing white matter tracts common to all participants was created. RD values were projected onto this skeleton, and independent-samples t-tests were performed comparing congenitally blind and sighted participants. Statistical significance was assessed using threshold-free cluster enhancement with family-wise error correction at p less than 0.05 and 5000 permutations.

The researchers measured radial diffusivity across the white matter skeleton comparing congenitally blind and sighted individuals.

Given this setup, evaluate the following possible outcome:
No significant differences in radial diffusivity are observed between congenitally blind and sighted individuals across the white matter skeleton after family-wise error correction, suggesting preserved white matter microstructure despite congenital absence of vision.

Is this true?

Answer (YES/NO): NO